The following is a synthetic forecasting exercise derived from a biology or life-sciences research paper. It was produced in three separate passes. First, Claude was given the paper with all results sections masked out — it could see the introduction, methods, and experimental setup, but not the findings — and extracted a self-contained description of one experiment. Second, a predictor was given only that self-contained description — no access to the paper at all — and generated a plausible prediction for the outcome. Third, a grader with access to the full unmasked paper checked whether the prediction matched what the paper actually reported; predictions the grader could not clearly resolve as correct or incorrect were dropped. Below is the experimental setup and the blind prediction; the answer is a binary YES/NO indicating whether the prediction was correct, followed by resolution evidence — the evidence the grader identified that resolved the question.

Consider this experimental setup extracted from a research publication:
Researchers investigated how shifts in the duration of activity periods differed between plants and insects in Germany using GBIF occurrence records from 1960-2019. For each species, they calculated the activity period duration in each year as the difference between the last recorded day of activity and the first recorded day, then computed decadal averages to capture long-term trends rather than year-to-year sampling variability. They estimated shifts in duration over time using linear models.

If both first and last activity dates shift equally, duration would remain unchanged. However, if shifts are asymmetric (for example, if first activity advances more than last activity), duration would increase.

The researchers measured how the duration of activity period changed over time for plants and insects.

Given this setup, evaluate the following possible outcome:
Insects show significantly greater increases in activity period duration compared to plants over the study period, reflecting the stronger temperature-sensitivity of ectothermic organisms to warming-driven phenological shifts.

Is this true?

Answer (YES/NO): NO